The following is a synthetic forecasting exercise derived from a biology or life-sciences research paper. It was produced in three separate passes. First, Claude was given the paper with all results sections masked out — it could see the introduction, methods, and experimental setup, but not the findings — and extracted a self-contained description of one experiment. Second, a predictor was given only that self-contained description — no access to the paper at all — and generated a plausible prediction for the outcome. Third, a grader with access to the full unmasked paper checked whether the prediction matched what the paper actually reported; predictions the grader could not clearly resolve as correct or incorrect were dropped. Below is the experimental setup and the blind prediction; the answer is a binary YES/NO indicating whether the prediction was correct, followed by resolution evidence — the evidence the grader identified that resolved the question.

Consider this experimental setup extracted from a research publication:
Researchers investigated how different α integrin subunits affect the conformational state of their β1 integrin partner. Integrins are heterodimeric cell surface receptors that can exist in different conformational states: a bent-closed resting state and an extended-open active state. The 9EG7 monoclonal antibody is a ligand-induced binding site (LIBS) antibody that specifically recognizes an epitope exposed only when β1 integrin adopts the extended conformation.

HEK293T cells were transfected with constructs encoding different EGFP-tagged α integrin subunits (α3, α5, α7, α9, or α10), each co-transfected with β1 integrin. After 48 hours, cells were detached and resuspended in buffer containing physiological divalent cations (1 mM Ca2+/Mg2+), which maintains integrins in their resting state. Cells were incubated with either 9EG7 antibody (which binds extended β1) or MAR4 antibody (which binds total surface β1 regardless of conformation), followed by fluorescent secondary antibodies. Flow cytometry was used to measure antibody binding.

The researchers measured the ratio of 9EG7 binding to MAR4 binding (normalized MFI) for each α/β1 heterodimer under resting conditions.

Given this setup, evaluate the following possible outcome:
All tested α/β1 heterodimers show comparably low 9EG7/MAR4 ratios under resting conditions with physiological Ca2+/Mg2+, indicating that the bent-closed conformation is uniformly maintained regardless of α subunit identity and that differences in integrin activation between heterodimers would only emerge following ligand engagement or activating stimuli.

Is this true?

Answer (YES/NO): NO